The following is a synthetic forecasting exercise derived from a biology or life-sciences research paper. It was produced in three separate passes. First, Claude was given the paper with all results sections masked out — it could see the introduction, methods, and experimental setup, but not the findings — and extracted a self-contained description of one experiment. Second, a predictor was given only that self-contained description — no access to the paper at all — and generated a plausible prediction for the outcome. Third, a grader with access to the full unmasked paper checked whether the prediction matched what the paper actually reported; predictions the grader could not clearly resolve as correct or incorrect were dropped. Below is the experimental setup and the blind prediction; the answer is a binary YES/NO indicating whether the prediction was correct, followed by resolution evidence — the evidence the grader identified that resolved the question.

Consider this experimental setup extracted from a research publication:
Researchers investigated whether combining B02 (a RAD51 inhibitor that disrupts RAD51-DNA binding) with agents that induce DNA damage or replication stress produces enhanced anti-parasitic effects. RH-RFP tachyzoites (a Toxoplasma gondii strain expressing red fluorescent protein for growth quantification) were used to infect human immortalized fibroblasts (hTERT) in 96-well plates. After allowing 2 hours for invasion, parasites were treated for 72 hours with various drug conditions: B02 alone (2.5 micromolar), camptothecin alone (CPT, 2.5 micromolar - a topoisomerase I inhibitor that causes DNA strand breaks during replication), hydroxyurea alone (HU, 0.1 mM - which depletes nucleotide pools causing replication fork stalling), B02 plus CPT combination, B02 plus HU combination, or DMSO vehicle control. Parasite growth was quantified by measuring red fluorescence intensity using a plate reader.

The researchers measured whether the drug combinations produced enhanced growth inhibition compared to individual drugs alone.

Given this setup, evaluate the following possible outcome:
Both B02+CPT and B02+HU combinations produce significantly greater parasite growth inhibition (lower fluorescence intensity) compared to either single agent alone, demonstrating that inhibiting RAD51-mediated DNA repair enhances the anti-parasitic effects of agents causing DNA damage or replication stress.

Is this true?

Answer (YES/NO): NO